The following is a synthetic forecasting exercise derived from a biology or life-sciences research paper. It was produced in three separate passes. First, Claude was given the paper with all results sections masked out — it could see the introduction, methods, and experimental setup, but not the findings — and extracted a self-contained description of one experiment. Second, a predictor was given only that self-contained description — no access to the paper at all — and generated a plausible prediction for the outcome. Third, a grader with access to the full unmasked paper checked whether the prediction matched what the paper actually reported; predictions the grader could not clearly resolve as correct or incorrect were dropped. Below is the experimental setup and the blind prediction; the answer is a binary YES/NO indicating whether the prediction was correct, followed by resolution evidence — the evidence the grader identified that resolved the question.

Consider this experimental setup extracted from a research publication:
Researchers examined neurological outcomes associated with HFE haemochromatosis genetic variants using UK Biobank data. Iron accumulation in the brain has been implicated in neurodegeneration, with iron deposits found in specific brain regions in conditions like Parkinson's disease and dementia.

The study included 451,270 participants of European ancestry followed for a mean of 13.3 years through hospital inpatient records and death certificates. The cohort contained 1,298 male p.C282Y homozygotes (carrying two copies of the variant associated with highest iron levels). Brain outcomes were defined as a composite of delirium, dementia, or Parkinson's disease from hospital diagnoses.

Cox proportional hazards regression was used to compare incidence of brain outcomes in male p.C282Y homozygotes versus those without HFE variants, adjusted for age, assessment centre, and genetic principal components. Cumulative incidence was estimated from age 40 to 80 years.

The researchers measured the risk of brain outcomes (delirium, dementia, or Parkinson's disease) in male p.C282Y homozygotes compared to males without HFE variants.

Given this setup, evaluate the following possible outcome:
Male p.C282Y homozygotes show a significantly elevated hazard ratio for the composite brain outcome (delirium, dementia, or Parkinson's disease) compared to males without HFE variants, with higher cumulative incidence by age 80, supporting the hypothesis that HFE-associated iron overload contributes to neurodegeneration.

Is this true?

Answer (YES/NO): YES